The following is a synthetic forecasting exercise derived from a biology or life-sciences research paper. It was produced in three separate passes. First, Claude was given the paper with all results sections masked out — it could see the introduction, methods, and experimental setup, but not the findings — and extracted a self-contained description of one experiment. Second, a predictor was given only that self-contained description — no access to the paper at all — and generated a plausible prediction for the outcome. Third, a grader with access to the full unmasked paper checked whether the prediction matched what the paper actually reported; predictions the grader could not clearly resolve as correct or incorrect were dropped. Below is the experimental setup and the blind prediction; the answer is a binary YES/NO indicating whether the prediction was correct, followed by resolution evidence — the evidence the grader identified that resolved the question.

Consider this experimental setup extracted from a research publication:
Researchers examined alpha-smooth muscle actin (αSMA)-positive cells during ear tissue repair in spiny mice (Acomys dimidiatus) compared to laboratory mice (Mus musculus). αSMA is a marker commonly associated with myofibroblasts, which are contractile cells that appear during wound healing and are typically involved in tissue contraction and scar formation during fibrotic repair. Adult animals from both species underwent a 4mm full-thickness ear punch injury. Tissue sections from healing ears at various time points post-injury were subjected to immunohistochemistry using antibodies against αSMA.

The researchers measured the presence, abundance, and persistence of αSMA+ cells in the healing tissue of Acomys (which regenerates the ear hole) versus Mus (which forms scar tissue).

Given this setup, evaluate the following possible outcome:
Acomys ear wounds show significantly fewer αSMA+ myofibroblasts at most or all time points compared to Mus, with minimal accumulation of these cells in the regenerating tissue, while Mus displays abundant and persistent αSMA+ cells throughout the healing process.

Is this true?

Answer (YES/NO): YES